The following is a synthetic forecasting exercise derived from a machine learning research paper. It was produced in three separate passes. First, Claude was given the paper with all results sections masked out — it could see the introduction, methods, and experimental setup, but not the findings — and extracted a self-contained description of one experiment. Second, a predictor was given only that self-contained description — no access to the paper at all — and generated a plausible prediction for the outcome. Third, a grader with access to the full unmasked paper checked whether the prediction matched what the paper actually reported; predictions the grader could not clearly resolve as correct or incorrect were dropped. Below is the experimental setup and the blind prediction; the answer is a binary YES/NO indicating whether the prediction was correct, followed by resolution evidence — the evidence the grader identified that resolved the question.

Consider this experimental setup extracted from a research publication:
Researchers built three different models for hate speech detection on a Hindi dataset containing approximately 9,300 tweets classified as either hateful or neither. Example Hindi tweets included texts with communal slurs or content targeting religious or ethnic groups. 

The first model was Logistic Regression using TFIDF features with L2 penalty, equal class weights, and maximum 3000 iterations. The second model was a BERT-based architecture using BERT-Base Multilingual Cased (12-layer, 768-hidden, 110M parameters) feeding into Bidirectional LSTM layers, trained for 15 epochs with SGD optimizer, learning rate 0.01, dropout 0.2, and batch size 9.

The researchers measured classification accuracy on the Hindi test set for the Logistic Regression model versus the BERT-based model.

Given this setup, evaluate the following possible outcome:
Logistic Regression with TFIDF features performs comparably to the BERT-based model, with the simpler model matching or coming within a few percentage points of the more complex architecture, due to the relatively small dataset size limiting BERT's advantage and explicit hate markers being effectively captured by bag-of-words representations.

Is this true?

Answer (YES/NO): YES